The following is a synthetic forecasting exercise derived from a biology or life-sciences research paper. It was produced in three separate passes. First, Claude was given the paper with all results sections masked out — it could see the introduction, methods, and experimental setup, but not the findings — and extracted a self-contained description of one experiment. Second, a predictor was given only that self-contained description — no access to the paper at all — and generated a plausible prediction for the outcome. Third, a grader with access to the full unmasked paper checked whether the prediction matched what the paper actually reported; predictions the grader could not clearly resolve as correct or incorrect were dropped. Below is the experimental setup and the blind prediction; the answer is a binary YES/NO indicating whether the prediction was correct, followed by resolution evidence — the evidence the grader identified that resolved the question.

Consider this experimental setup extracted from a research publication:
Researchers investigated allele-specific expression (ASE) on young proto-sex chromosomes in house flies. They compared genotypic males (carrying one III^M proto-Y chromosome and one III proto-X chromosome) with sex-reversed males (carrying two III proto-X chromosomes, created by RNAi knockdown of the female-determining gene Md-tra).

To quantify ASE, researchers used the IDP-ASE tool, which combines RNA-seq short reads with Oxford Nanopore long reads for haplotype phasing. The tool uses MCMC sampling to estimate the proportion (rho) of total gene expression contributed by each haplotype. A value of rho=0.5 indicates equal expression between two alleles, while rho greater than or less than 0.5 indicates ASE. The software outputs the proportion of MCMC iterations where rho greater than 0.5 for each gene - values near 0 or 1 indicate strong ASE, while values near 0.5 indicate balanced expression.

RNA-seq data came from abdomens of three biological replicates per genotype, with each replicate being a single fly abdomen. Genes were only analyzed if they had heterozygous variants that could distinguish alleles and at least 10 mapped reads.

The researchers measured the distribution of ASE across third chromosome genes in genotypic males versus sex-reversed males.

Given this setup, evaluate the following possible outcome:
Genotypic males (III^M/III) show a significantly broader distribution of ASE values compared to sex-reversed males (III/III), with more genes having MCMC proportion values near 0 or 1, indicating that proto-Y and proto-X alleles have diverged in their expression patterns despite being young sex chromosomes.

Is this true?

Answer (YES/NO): NO